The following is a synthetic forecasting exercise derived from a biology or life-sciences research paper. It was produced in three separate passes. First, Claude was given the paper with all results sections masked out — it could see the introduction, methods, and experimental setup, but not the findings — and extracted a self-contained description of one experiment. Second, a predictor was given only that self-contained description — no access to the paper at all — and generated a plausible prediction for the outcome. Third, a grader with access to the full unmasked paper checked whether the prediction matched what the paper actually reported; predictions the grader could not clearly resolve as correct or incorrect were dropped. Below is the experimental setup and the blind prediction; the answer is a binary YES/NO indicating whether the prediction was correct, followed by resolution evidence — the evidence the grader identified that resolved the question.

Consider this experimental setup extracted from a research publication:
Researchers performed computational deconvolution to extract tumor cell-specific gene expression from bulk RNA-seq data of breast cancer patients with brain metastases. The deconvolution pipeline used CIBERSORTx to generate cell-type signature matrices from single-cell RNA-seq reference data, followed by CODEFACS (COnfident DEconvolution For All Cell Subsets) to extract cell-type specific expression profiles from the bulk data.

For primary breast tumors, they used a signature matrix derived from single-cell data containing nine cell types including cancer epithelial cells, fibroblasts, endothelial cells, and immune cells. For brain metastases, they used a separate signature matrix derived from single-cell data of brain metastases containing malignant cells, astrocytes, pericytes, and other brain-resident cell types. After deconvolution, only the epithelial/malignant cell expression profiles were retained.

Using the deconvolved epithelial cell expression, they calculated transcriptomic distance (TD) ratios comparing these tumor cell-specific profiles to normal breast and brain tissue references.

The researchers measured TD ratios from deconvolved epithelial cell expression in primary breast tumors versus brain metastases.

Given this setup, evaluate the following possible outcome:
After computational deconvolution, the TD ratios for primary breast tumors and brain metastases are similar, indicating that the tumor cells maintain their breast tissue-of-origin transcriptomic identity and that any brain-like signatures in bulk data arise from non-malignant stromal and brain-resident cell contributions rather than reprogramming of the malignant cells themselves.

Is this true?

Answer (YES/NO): NO